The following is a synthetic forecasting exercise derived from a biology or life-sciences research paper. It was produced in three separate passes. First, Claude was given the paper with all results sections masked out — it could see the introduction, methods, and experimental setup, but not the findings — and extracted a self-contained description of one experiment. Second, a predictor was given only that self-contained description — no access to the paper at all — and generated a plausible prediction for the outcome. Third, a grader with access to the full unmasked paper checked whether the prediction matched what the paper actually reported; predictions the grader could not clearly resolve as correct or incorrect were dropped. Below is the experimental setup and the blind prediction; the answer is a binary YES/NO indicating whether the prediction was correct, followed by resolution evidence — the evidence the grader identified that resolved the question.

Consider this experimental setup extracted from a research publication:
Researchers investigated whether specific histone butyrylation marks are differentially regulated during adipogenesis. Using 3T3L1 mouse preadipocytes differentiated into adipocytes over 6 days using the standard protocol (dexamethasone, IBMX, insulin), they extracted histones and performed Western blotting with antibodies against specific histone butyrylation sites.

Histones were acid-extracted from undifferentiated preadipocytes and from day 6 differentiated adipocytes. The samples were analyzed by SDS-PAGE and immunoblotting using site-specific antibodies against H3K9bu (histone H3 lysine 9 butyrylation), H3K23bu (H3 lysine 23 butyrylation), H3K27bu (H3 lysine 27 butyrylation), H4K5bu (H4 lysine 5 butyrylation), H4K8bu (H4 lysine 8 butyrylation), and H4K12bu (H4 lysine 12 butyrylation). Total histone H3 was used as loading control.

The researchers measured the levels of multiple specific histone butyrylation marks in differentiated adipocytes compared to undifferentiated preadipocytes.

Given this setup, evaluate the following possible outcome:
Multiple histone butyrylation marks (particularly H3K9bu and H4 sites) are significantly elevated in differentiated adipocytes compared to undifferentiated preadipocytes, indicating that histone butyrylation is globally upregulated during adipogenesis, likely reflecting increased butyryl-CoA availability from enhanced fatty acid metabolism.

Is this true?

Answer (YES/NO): YES